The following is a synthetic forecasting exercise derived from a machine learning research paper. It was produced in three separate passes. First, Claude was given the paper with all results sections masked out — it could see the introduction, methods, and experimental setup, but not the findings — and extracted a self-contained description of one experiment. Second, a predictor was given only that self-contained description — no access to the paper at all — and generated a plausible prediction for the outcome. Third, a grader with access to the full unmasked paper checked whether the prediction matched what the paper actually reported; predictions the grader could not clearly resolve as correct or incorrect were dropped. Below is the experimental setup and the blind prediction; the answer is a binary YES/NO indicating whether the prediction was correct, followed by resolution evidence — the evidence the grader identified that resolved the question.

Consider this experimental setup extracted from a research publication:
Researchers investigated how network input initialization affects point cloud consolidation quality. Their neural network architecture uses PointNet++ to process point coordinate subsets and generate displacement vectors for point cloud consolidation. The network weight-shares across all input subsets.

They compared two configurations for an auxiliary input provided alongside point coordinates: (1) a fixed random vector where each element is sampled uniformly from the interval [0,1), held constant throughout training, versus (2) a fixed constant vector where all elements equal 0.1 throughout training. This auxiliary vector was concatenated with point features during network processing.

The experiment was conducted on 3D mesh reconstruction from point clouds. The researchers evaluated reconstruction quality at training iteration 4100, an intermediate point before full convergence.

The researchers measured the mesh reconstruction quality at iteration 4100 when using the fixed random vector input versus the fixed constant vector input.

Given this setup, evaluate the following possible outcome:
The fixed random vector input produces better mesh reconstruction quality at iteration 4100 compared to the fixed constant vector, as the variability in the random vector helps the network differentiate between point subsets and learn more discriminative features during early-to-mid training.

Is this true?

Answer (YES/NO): YES